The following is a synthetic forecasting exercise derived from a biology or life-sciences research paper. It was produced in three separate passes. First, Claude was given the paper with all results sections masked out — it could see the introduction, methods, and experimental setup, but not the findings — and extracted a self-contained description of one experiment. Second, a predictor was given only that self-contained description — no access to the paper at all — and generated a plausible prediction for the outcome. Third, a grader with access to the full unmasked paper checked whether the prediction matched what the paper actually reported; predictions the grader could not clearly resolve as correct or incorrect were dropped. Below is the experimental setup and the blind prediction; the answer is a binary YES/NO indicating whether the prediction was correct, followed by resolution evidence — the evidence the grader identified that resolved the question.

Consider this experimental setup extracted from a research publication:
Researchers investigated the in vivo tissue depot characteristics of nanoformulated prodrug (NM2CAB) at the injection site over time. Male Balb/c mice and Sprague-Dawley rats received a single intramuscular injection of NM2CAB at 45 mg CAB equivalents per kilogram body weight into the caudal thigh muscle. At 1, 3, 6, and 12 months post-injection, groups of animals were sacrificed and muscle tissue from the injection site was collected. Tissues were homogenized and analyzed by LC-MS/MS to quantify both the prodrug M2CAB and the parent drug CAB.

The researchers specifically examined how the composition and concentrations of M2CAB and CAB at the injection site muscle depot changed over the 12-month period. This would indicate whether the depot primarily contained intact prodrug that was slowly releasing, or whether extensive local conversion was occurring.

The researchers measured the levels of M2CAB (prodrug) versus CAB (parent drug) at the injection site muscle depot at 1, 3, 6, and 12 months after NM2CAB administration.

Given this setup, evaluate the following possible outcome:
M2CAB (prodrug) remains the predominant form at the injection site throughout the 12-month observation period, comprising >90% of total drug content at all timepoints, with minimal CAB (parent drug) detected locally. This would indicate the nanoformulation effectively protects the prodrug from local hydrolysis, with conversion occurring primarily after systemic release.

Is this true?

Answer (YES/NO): YES